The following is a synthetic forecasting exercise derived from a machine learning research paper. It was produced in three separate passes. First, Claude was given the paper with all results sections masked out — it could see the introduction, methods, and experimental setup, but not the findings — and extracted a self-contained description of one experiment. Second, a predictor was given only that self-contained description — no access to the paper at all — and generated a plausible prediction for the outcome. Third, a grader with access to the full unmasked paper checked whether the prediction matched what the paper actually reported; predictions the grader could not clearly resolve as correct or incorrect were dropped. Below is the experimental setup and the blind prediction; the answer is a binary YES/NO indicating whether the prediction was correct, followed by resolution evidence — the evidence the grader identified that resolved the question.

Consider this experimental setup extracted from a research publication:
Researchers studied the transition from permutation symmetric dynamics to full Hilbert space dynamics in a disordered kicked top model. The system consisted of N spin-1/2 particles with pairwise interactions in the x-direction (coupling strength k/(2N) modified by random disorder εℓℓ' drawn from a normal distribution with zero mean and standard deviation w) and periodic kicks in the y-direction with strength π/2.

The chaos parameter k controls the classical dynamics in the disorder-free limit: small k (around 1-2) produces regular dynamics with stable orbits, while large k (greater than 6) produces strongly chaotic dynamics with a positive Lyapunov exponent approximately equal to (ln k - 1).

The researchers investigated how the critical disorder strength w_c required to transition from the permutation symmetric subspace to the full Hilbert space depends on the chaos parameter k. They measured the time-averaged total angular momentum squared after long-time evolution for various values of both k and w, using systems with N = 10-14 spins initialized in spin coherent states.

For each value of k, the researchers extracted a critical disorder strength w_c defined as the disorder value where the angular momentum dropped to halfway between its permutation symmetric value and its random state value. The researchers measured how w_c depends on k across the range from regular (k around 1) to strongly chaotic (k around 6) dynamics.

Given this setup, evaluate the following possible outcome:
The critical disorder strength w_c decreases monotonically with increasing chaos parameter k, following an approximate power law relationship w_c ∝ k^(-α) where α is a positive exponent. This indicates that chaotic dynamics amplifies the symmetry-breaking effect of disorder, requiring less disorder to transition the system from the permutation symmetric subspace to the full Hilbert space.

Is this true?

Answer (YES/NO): NO